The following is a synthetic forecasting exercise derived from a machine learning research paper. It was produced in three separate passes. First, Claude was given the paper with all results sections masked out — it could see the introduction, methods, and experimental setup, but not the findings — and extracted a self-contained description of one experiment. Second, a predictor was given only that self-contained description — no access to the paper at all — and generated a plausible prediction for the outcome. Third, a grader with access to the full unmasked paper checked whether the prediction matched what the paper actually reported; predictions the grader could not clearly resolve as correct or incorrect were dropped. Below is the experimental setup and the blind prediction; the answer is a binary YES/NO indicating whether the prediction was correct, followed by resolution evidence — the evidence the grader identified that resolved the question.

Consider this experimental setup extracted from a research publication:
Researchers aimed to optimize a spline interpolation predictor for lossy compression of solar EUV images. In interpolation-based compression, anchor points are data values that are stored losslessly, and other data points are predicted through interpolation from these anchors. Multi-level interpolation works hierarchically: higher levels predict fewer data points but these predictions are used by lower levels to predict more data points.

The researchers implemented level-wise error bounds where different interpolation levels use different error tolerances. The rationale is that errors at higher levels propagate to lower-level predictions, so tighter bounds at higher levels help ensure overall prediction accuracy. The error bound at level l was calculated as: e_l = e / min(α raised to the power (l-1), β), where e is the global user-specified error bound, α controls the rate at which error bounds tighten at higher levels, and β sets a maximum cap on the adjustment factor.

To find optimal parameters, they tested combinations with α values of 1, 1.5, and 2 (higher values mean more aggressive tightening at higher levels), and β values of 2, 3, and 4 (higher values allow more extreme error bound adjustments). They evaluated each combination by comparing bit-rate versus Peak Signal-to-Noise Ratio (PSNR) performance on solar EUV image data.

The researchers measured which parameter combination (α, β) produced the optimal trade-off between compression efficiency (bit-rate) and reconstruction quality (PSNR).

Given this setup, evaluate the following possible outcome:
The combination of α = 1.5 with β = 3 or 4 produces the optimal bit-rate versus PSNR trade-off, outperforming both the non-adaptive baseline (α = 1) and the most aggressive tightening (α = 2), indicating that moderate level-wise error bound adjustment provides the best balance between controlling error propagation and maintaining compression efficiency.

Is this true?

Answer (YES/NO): YES